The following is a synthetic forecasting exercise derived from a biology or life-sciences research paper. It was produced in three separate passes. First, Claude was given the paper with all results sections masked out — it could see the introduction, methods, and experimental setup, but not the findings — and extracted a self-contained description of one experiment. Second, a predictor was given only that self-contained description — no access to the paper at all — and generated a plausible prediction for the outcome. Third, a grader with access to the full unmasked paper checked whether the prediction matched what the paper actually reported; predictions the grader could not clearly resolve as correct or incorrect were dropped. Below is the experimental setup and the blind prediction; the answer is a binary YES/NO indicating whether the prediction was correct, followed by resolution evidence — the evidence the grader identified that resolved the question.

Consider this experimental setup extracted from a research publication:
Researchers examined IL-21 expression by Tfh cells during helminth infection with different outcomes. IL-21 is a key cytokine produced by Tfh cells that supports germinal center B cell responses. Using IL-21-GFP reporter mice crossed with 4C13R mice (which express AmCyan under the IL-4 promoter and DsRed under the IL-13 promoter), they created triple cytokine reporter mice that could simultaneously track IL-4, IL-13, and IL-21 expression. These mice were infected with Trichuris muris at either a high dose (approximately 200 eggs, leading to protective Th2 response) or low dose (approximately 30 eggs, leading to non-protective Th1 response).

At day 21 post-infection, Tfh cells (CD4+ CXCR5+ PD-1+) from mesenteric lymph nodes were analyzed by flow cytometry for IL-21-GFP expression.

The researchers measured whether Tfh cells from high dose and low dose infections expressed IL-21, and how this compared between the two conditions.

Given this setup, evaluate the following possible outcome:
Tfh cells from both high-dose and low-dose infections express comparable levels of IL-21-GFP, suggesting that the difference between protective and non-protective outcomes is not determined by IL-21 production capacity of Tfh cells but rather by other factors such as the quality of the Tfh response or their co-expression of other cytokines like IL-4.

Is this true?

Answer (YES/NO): YES